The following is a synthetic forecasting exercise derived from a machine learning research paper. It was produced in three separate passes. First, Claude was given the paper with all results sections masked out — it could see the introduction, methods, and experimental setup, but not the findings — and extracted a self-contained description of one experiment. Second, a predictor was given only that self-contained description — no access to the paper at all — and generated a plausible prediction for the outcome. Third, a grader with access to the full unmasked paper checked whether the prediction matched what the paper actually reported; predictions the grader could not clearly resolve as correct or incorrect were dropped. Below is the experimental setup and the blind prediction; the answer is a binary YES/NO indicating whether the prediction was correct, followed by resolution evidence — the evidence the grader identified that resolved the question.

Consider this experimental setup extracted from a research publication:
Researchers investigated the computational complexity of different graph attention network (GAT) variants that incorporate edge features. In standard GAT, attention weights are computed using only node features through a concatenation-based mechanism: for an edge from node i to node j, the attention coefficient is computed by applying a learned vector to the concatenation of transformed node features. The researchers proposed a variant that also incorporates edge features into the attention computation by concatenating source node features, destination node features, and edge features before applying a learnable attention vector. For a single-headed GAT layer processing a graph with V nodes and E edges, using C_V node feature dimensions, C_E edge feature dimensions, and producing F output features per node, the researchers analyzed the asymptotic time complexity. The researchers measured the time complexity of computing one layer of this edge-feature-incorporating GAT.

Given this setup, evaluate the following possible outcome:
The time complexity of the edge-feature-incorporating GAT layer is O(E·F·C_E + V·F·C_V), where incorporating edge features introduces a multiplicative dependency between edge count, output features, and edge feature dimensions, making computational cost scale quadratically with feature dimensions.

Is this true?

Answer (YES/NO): NO